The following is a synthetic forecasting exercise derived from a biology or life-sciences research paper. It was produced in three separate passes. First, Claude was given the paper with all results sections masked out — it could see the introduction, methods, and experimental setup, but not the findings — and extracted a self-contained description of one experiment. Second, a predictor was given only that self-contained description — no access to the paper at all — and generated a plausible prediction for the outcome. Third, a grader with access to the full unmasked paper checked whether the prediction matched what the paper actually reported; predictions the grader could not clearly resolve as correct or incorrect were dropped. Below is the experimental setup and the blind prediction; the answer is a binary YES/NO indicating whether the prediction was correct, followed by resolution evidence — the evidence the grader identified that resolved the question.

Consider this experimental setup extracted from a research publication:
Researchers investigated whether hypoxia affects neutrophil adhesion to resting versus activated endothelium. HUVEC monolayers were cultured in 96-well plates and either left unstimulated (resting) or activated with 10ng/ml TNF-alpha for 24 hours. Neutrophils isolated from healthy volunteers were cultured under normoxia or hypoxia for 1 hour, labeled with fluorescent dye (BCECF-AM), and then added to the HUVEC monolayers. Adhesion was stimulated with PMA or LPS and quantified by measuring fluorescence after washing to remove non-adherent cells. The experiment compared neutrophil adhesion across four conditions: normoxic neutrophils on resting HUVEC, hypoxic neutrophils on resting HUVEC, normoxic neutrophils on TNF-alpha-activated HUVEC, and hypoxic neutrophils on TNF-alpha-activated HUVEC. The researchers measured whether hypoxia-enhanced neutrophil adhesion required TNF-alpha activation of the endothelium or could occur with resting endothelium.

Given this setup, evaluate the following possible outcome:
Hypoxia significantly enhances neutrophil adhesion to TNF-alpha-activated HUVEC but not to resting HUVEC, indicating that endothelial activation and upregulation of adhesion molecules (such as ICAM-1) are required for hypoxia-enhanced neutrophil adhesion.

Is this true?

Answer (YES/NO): NO